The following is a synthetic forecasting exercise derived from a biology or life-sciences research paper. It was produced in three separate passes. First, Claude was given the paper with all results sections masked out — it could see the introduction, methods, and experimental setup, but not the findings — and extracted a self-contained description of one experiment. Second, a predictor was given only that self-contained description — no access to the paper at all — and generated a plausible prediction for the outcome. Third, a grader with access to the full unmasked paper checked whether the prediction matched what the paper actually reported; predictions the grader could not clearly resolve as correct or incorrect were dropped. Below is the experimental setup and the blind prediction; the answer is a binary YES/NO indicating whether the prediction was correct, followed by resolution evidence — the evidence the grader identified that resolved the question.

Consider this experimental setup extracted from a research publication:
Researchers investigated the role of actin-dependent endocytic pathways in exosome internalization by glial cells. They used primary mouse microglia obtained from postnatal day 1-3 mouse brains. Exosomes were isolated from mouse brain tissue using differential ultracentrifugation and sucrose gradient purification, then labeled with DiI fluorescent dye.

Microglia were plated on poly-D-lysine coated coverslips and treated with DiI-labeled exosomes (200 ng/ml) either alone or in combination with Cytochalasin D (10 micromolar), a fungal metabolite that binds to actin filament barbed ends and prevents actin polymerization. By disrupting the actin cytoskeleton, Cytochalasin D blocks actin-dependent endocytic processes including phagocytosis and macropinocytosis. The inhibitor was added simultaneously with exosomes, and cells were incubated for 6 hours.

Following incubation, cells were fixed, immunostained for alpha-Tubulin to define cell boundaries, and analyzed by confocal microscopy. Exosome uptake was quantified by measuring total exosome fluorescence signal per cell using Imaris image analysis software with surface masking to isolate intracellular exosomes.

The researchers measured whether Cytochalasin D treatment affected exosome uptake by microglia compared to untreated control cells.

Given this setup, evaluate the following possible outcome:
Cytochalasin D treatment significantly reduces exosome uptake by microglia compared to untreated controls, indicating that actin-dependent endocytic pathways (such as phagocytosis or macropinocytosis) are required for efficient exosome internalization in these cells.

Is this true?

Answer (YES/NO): YES